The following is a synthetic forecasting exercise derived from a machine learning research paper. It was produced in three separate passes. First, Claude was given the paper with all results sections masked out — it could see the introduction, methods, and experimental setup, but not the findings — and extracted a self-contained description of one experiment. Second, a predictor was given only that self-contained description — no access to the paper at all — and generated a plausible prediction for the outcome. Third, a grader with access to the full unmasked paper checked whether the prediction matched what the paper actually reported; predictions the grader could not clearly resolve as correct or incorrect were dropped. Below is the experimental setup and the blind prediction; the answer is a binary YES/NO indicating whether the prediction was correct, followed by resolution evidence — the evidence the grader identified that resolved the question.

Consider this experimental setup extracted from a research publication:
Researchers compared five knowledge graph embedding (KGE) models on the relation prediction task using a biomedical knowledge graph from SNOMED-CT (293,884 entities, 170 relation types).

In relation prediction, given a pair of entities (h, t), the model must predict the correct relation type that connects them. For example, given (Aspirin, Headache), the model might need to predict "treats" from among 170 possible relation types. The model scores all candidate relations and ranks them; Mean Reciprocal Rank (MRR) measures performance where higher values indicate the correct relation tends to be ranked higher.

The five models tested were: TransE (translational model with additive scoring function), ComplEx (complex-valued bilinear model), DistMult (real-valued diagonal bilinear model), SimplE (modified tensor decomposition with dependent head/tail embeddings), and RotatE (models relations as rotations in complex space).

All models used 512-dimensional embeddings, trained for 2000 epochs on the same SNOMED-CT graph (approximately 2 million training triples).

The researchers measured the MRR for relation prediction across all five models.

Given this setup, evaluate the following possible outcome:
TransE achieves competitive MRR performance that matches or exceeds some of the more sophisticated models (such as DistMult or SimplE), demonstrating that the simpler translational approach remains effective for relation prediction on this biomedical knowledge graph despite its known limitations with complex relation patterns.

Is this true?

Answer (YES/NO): YES